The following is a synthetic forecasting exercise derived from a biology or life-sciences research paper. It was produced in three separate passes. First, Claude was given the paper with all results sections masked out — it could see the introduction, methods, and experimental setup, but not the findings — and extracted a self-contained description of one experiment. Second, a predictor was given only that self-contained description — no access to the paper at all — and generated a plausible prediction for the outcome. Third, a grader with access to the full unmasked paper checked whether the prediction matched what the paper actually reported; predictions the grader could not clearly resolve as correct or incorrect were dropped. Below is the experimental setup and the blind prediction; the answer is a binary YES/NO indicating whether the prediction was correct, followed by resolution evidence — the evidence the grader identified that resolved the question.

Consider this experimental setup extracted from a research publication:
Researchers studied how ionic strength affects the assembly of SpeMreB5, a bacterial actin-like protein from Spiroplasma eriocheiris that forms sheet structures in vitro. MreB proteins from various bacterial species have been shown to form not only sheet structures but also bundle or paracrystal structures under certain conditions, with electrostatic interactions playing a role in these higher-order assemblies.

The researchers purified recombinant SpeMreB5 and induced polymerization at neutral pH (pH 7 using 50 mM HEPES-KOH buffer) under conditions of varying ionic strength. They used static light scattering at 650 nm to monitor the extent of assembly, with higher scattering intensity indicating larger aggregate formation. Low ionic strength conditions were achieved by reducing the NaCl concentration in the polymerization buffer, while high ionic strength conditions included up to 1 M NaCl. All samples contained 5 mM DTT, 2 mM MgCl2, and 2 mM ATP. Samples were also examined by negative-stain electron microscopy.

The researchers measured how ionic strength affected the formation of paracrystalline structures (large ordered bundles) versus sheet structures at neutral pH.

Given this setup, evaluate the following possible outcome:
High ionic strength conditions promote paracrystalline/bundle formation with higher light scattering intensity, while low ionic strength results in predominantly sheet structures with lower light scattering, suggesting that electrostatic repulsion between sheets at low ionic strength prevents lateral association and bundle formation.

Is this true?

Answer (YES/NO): NO